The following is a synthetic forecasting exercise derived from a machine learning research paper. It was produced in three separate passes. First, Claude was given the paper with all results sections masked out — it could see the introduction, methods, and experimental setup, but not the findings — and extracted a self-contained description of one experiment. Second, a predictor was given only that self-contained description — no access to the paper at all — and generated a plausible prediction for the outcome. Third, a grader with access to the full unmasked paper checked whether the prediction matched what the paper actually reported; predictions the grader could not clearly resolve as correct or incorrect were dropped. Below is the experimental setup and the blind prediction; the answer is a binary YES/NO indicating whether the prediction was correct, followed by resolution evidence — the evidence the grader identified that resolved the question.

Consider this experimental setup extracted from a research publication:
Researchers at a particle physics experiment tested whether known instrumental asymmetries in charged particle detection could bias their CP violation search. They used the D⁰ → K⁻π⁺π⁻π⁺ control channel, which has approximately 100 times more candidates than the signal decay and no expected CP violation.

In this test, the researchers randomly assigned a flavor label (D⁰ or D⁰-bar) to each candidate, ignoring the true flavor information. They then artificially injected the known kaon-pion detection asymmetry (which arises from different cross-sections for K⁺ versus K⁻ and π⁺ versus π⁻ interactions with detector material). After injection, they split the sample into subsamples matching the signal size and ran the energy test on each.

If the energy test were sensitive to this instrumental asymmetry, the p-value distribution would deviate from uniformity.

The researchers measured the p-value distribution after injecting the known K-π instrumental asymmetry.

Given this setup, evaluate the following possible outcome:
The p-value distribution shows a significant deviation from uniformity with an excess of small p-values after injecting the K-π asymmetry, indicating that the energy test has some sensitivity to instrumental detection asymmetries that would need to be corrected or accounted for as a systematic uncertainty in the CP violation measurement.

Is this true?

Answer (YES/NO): NO